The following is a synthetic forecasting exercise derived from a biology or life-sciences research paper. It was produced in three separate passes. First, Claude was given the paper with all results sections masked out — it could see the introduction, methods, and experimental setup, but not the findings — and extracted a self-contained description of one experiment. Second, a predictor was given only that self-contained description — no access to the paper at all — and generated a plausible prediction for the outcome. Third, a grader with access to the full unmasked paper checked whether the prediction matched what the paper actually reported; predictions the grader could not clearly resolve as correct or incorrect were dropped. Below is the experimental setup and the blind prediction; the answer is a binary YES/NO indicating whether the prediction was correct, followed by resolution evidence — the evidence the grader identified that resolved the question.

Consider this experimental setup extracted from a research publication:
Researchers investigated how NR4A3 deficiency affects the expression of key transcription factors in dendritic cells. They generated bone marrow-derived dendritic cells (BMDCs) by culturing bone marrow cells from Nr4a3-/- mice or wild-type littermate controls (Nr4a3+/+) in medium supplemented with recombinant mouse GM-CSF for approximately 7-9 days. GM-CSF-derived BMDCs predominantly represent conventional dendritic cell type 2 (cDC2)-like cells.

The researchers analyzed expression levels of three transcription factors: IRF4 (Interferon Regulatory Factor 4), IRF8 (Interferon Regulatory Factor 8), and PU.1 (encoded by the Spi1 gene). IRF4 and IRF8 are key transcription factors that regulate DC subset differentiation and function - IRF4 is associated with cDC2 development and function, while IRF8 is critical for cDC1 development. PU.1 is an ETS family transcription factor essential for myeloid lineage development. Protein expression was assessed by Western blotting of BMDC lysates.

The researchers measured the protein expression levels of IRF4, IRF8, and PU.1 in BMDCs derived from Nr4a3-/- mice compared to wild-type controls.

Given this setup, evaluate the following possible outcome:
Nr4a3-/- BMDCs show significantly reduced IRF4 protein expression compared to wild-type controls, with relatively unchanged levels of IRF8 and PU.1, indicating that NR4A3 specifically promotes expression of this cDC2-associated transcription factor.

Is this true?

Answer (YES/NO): NO